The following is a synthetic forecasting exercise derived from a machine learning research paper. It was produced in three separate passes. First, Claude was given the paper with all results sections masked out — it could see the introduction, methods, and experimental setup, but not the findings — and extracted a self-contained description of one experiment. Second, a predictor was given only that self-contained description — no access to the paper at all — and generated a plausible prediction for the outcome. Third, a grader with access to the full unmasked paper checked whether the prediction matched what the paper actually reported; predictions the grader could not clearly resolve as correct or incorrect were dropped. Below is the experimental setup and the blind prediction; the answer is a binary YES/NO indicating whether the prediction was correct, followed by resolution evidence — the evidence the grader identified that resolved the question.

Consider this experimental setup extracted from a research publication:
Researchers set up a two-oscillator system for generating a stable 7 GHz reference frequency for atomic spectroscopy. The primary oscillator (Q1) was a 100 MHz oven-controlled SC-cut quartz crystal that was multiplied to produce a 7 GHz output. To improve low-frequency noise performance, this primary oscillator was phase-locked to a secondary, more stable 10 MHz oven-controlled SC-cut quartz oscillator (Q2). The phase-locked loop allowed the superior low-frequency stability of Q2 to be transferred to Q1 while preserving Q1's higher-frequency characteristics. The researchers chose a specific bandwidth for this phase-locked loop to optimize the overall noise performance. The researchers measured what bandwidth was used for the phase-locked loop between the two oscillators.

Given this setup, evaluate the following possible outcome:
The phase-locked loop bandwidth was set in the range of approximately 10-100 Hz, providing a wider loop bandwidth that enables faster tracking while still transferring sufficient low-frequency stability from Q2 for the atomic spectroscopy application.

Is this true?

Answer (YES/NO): NO